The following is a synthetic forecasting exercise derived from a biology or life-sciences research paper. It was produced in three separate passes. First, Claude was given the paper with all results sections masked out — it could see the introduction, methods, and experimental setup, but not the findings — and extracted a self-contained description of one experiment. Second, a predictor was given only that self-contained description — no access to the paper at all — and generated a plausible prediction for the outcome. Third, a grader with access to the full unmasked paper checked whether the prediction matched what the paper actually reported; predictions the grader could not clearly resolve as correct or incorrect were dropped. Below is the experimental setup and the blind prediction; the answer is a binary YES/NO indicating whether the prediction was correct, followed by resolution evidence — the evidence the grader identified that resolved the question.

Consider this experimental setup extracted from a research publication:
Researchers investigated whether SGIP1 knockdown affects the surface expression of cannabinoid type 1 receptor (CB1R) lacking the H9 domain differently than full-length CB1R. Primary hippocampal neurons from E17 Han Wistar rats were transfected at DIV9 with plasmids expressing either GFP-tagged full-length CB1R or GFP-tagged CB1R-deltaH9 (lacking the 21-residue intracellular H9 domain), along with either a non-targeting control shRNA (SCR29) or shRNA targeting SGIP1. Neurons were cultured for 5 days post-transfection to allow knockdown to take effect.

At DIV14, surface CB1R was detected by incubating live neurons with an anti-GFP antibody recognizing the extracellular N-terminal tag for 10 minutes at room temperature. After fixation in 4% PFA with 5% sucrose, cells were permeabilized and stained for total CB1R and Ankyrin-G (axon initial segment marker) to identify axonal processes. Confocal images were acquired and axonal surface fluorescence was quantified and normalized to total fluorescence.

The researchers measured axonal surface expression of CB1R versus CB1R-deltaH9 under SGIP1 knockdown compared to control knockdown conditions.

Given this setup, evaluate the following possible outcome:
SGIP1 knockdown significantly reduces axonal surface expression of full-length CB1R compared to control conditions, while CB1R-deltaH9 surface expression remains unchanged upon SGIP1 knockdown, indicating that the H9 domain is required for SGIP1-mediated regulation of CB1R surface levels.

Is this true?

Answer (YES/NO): YES